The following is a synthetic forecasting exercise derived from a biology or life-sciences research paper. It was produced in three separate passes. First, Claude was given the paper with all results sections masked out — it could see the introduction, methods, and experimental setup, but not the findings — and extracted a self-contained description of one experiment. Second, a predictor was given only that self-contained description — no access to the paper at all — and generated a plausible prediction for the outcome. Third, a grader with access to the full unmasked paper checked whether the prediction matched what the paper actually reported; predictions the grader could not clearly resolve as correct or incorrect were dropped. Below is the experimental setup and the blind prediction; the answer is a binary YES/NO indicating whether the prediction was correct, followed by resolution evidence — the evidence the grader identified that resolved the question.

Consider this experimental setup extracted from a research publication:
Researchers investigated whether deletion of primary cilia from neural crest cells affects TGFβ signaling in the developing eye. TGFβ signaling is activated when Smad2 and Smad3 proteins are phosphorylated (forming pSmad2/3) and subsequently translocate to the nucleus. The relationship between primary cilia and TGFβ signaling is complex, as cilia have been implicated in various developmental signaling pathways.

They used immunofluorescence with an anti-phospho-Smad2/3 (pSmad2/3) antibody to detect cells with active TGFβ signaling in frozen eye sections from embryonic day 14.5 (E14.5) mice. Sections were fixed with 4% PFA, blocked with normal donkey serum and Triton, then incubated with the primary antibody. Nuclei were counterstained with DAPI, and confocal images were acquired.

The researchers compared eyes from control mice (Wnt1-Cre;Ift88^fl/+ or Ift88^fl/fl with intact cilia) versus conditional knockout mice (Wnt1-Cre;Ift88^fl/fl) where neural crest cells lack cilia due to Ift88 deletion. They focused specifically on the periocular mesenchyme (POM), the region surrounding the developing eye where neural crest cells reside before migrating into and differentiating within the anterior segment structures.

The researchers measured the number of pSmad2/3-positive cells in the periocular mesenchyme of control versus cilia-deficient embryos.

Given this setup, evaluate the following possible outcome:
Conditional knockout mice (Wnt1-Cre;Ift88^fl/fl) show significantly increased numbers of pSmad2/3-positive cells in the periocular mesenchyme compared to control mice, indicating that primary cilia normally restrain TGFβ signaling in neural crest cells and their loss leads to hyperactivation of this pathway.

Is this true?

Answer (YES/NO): NO